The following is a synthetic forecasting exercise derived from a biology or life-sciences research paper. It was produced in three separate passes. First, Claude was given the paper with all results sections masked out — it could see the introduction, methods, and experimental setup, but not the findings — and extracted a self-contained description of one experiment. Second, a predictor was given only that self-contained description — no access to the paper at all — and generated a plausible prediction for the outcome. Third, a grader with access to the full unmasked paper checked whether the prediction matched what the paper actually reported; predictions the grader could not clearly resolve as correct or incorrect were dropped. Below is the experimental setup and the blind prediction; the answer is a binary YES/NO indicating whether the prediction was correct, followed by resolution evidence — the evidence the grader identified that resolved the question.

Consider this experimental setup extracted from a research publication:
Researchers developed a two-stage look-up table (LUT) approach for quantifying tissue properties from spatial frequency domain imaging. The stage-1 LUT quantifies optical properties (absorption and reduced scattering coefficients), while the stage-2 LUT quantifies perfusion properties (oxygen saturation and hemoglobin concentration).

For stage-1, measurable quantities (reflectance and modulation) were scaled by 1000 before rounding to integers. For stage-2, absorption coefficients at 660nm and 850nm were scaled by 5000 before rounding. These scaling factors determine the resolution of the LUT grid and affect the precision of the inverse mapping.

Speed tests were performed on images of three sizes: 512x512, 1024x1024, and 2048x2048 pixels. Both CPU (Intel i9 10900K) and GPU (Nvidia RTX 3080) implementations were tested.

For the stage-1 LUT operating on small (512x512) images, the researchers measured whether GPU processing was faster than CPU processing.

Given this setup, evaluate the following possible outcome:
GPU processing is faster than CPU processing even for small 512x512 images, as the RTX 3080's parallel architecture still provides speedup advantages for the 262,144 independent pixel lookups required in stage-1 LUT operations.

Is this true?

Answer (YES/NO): YES